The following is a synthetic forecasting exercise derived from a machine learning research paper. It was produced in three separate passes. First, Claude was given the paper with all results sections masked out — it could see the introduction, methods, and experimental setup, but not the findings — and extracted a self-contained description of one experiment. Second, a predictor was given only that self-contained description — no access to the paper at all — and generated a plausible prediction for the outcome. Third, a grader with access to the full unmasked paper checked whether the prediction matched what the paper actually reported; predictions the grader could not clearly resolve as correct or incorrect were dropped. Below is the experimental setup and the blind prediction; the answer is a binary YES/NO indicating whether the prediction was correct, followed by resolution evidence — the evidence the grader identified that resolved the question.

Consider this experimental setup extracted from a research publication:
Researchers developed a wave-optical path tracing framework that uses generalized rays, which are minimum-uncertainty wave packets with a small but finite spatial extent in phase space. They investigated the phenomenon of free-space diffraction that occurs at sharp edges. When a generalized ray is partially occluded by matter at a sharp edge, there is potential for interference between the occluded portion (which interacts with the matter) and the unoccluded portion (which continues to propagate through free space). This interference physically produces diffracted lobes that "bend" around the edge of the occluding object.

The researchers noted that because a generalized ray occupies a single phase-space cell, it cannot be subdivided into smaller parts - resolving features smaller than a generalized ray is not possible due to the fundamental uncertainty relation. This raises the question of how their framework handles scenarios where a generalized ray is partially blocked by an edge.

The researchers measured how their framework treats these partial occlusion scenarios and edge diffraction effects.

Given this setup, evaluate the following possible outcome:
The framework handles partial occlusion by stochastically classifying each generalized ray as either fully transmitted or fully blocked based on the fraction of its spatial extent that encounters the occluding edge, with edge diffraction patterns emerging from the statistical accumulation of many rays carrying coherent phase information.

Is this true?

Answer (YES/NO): NO